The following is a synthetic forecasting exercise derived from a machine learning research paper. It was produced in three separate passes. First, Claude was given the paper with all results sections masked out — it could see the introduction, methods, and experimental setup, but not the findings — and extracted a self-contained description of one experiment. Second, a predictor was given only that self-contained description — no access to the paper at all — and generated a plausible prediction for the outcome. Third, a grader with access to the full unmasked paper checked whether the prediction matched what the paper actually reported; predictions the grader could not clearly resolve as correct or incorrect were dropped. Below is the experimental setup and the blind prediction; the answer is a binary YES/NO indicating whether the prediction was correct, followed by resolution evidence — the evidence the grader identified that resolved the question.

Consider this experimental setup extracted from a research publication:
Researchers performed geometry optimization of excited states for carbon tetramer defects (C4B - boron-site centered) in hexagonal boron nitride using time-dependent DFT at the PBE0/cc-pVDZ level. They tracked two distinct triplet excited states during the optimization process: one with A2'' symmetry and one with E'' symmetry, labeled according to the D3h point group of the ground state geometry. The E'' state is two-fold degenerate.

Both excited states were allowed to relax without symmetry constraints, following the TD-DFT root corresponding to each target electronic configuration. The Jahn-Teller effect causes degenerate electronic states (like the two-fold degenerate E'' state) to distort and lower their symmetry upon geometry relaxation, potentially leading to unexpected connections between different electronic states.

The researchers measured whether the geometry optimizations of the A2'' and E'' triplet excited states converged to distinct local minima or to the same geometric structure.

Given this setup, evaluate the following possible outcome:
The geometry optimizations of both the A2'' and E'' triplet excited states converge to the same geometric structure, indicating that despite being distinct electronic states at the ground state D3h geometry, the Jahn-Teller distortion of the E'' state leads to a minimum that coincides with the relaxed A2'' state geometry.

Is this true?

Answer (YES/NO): YES